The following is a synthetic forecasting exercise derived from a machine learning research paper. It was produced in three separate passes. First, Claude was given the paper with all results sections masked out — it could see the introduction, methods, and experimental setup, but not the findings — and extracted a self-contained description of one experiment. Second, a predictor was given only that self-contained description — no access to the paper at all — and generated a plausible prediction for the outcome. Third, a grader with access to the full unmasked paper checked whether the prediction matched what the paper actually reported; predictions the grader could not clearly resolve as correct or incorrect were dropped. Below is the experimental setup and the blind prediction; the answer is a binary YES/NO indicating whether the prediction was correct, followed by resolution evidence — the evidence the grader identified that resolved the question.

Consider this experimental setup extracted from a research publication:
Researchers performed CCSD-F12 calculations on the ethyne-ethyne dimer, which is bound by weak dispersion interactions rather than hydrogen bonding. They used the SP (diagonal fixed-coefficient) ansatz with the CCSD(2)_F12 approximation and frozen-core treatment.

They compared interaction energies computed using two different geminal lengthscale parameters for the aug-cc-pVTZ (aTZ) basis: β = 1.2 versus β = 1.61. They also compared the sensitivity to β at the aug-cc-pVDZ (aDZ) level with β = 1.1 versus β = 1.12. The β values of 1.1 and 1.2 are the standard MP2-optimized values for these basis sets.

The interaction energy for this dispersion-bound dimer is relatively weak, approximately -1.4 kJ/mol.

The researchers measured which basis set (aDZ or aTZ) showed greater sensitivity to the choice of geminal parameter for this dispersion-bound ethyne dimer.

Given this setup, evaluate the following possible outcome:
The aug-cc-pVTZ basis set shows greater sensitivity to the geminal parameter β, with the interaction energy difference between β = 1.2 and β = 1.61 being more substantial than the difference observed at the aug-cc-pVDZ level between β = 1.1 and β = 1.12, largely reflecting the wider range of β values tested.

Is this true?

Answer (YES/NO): YES